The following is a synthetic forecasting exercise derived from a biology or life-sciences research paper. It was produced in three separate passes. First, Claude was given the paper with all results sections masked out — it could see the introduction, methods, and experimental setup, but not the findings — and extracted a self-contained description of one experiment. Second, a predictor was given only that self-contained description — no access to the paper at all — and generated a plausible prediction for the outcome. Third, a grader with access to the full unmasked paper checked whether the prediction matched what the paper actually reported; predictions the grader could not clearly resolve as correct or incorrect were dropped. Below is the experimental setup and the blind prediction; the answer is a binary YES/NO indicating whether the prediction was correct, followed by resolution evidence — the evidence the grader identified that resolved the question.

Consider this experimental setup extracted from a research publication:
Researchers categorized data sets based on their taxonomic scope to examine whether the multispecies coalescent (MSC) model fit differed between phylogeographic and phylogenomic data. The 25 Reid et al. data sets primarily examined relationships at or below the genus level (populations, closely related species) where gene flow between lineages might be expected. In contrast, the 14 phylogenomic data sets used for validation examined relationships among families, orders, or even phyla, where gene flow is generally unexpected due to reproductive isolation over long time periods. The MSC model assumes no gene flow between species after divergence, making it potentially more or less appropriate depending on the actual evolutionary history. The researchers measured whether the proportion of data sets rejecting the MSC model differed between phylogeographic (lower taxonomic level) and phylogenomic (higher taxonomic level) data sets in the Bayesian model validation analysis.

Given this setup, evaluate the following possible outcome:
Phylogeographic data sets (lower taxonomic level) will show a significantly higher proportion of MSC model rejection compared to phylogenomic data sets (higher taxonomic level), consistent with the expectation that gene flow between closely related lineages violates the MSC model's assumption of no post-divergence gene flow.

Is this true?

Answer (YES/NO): NO